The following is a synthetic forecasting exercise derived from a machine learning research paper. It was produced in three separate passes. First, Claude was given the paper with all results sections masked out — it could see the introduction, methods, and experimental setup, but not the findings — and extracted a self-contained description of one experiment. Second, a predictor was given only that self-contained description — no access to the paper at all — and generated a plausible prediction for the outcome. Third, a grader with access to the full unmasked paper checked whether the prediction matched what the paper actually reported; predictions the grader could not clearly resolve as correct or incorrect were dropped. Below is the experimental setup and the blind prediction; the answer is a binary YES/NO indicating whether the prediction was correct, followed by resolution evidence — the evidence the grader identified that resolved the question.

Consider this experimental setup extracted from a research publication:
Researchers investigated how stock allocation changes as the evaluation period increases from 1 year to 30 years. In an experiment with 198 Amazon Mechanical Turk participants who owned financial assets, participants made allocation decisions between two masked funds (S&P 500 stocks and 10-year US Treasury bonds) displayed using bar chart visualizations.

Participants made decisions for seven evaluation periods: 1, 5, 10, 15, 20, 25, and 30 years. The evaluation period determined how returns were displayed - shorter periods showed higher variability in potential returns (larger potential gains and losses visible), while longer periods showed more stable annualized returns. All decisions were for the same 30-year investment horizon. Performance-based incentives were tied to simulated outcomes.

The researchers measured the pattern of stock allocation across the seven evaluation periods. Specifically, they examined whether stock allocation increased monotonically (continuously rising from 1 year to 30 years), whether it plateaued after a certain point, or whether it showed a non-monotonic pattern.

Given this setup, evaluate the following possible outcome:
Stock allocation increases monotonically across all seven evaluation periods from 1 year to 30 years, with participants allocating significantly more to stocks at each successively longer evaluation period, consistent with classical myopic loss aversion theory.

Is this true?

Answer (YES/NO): NO